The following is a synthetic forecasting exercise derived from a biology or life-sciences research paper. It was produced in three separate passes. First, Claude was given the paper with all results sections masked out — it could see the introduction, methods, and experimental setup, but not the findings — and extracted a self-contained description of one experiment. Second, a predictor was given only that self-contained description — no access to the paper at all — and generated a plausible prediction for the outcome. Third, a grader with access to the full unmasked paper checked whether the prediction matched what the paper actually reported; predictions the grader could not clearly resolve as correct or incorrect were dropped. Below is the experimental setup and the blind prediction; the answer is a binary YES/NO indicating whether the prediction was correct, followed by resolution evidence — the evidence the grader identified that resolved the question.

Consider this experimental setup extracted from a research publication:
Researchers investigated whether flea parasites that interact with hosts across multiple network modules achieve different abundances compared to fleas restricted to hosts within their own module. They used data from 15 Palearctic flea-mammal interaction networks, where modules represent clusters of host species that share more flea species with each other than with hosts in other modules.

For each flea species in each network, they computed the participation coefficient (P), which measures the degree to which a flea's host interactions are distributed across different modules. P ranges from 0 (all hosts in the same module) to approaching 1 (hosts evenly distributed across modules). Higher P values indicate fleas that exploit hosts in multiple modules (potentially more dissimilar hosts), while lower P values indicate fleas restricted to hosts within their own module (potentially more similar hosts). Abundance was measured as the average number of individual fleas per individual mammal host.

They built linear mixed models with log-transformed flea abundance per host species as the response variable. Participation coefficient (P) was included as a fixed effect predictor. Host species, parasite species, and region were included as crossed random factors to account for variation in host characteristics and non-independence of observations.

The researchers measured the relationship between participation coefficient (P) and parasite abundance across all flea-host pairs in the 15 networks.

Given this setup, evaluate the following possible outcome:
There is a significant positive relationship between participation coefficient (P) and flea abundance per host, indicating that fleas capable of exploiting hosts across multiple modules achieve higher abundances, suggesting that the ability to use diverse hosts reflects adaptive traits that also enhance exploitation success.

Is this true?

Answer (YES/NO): NO